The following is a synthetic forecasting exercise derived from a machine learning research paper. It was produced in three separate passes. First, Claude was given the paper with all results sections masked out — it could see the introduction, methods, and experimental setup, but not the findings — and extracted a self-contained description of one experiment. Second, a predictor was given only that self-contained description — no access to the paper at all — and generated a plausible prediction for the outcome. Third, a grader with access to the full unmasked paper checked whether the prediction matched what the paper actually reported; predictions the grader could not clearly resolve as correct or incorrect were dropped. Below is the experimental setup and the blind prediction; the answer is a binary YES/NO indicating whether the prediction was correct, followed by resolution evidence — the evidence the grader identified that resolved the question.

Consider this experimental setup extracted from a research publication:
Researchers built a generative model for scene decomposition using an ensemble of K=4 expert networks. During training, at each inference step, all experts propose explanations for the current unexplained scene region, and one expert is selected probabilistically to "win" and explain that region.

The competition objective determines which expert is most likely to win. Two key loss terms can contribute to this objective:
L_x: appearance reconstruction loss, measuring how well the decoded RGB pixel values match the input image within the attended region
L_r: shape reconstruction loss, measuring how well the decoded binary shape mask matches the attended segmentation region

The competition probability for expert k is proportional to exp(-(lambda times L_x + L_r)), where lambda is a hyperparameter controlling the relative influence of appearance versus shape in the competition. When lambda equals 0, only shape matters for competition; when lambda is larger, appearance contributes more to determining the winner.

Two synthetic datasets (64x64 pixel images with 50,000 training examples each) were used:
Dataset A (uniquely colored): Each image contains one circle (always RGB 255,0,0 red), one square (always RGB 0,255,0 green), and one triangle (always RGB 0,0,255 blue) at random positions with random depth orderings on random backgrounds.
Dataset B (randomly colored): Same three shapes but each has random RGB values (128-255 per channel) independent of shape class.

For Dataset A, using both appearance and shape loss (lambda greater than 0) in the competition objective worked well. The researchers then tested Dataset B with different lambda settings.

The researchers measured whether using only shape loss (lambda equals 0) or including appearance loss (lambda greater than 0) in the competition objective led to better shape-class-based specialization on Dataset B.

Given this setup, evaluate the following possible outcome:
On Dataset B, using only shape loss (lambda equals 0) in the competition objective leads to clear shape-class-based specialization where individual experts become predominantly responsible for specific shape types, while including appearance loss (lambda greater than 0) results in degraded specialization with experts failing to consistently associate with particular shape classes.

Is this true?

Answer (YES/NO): YES